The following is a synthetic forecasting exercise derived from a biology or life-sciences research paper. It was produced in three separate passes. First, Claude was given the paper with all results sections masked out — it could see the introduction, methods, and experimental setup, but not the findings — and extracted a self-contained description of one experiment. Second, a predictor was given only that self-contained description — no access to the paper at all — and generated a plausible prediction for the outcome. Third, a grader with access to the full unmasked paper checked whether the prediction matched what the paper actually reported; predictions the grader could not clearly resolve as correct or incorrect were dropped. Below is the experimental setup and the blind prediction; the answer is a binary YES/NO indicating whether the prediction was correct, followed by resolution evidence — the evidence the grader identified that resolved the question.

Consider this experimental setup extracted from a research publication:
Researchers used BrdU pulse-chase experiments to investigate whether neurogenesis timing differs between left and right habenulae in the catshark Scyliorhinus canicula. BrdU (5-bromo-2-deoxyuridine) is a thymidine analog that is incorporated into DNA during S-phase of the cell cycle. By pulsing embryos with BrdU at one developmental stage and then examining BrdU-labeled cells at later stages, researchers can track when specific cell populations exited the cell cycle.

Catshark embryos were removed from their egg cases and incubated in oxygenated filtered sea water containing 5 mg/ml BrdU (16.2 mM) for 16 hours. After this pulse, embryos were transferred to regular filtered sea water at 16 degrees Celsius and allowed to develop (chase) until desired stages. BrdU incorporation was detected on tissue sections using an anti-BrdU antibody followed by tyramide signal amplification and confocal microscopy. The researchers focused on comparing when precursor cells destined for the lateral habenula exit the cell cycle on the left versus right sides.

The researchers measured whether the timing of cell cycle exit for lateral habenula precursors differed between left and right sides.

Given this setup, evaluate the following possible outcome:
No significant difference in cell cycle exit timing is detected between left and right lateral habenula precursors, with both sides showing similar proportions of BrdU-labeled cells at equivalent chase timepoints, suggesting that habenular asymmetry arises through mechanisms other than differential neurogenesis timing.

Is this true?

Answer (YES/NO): NO